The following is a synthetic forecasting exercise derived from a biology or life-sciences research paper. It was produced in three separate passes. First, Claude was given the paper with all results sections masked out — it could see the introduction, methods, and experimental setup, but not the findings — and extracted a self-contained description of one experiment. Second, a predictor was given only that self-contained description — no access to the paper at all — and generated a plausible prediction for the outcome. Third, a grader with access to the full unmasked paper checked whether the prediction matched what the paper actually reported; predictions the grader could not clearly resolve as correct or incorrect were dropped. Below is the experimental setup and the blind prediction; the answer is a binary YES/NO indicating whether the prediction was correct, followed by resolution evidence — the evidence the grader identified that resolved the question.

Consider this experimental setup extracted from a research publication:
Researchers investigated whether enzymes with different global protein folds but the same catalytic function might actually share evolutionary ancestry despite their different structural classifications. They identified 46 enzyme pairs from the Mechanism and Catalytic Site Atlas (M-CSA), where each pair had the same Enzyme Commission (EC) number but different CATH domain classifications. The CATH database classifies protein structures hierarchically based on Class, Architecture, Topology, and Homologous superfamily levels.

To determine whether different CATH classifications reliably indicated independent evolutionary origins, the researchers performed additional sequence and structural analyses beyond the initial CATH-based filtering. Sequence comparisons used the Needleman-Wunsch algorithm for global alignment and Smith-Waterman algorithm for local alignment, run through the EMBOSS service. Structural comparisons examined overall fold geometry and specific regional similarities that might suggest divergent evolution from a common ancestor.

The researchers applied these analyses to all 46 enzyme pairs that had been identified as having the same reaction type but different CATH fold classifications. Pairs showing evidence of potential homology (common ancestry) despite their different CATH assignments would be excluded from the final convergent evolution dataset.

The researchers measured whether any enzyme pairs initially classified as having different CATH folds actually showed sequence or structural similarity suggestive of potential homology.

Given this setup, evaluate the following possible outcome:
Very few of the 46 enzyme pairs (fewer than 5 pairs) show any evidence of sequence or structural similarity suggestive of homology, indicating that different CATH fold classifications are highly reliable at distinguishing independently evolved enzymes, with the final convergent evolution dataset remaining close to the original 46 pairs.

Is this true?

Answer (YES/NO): NO